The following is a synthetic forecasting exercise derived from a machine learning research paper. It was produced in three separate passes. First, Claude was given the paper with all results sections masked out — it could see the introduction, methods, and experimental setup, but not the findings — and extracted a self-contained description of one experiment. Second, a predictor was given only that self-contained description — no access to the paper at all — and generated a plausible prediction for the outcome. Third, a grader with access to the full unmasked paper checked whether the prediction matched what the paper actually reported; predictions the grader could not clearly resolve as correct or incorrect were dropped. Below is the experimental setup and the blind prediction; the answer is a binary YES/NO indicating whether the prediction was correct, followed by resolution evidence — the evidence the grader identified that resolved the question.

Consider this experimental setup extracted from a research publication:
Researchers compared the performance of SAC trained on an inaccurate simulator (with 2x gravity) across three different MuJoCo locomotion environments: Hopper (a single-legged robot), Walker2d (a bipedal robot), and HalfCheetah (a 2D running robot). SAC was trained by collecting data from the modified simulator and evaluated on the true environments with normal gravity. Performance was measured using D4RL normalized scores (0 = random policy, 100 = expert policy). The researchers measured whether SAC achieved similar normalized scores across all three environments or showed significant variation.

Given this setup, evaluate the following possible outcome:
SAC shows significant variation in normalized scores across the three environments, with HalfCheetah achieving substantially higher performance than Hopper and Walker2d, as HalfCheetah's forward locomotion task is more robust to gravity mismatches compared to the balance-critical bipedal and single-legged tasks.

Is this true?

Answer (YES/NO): YES